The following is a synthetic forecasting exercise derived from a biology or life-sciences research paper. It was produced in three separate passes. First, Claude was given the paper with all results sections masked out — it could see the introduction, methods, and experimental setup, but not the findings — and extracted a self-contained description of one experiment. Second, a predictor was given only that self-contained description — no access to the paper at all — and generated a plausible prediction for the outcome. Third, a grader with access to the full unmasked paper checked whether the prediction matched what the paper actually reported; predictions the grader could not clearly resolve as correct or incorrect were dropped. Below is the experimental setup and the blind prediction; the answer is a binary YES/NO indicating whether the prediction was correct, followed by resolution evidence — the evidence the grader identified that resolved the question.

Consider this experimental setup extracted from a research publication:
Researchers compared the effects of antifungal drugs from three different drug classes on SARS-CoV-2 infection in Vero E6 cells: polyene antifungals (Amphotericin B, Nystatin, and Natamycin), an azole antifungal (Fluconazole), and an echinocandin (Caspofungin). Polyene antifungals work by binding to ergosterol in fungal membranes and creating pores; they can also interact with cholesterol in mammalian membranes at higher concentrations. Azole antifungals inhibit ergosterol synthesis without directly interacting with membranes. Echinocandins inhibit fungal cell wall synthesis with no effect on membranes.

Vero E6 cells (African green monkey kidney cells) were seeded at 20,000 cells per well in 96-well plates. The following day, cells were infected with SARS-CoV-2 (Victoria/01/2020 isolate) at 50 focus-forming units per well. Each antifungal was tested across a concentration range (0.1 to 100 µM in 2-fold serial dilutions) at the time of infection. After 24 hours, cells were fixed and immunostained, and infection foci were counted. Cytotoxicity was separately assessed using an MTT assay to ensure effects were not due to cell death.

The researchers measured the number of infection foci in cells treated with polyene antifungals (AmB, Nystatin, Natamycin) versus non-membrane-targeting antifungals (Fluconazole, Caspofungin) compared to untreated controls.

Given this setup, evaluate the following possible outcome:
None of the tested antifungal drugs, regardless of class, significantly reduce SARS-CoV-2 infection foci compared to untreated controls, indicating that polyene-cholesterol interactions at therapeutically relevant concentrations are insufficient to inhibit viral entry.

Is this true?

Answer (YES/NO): NO